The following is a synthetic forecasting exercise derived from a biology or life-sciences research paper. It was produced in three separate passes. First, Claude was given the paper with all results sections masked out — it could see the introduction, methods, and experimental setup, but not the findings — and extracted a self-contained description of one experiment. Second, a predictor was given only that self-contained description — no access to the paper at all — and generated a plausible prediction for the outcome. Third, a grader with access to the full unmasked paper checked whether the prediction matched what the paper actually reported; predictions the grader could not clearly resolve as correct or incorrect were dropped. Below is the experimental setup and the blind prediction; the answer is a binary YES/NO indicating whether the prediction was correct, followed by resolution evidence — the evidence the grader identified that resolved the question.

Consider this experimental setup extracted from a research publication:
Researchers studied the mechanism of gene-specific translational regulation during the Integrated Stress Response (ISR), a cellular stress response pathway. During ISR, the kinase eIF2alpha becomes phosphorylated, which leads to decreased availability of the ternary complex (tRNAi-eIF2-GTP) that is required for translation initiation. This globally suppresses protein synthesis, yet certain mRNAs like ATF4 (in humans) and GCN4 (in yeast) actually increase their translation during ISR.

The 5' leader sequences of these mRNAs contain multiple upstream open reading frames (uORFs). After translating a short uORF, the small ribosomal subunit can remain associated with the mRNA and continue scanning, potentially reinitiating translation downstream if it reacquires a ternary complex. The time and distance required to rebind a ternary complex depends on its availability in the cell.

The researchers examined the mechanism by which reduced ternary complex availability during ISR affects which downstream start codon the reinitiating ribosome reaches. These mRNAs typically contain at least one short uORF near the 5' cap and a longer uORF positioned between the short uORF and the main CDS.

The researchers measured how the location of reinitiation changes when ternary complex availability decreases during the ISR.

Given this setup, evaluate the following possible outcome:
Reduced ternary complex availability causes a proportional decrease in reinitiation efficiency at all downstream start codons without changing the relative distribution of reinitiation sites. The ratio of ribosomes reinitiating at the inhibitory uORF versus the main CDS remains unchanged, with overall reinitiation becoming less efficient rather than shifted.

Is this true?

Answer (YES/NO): NO